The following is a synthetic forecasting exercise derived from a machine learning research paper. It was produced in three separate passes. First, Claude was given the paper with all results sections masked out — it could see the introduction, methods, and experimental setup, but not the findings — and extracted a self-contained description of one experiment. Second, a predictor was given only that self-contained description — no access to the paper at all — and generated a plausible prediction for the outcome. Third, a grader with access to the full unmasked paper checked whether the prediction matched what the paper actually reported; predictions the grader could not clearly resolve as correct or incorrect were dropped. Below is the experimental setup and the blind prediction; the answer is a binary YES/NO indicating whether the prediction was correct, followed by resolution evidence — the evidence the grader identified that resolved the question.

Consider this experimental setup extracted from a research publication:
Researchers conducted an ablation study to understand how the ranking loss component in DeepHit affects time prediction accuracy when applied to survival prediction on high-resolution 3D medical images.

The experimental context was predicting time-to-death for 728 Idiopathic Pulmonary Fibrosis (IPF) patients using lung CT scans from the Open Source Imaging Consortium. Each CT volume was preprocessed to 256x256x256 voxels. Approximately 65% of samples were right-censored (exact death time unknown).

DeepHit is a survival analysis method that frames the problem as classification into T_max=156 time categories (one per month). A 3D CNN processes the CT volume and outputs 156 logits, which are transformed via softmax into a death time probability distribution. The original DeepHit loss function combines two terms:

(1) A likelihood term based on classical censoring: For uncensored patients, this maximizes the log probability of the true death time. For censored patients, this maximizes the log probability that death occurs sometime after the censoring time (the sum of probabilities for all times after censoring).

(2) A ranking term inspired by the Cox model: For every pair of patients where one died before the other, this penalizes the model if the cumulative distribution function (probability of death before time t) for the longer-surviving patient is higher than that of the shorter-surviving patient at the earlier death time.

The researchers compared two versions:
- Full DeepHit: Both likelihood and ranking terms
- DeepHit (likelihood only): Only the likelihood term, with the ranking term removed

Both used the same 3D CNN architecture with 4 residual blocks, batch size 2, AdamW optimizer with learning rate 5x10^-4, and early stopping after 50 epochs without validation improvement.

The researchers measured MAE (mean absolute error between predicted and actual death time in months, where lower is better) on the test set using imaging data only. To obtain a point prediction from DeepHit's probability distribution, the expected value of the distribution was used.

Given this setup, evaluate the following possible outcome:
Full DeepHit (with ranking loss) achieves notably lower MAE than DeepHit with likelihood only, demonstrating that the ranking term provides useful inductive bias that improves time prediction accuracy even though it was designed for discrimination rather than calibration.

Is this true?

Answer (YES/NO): NO